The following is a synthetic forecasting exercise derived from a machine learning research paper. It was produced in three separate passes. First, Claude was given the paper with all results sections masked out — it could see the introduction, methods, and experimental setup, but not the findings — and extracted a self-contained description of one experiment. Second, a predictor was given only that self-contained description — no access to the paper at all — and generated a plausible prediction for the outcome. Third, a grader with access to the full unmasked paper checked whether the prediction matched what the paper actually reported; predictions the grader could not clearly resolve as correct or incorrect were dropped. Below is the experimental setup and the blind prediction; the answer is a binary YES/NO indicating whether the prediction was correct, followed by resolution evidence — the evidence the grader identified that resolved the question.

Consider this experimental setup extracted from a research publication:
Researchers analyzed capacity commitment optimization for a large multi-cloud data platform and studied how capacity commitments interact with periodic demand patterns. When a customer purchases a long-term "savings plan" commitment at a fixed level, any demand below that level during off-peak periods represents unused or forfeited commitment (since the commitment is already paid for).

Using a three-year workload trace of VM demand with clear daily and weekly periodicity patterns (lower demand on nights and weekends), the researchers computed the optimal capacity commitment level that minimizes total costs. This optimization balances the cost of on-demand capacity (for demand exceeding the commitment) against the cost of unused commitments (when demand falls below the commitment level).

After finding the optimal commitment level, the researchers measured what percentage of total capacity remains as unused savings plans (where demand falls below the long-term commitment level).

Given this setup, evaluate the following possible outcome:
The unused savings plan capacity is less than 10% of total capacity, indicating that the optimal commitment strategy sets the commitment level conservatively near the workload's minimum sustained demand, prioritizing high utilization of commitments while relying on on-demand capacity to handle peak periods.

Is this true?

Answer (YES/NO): YES